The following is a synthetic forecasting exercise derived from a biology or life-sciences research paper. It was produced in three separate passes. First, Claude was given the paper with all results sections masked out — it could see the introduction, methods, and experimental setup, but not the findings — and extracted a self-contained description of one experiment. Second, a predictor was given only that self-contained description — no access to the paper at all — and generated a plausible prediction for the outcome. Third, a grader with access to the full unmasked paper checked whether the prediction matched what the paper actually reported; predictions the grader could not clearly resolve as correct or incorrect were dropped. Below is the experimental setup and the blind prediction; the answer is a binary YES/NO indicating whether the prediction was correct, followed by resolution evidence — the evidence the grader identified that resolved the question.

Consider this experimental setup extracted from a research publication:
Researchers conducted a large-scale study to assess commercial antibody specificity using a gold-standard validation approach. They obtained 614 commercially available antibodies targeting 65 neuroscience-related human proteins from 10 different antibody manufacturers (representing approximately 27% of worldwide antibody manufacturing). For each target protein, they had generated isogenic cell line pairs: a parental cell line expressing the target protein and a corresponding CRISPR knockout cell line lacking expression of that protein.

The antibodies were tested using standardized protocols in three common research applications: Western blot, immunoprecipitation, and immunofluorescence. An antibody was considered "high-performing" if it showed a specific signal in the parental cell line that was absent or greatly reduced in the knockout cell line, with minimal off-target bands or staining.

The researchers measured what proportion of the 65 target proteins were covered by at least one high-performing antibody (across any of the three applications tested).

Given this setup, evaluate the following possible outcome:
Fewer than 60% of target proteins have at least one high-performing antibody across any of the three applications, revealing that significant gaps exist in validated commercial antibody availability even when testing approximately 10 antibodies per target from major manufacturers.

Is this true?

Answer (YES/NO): NO